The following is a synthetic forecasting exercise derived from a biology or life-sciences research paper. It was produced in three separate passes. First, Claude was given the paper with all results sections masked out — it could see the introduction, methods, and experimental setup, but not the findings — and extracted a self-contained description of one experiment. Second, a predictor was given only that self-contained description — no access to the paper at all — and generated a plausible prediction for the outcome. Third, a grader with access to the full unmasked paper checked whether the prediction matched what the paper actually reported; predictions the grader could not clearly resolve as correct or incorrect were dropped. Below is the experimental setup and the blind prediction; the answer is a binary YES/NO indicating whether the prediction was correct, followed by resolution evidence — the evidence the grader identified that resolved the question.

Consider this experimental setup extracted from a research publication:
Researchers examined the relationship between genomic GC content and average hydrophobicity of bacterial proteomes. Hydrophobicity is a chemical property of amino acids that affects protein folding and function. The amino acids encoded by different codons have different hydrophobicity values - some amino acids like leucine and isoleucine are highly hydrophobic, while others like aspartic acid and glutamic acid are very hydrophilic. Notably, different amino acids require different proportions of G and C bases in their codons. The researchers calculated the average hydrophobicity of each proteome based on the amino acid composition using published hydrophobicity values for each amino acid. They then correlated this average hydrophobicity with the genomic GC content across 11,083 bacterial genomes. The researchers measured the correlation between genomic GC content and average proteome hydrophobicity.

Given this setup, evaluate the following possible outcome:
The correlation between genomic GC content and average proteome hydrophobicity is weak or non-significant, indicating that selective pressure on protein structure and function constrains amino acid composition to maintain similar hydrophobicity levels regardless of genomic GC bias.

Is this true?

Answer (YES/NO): NO